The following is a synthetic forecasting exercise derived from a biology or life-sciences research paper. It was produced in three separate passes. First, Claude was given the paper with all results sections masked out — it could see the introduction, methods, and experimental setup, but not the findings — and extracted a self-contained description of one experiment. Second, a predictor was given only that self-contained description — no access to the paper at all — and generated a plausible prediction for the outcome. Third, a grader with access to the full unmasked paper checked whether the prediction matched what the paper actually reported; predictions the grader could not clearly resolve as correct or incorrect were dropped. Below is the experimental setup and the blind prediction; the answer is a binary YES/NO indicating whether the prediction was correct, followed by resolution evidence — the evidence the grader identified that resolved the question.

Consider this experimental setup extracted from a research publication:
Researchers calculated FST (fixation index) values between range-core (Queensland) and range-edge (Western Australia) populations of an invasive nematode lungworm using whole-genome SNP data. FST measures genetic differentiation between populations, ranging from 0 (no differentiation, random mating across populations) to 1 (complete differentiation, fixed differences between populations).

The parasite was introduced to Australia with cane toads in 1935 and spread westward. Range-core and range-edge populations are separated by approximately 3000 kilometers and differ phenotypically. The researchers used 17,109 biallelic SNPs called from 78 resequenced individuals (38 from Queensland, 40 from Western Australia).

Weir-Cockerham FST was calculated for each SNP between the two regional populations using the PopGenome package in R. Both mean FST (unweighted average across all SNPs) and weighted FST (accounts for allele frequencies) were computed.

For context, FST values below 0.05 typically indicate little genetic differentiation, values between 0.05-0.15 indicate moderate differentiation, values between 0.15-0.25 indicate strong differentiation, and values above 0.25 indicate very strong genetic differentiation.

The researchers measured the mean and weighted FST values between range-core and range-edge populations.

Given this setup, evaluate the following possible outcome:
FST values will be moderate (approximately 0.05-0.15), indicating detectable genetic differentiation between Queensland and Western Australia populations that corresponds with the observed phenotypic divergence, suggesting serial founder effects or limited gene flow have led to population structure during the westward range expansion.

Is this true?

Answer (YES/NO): YES